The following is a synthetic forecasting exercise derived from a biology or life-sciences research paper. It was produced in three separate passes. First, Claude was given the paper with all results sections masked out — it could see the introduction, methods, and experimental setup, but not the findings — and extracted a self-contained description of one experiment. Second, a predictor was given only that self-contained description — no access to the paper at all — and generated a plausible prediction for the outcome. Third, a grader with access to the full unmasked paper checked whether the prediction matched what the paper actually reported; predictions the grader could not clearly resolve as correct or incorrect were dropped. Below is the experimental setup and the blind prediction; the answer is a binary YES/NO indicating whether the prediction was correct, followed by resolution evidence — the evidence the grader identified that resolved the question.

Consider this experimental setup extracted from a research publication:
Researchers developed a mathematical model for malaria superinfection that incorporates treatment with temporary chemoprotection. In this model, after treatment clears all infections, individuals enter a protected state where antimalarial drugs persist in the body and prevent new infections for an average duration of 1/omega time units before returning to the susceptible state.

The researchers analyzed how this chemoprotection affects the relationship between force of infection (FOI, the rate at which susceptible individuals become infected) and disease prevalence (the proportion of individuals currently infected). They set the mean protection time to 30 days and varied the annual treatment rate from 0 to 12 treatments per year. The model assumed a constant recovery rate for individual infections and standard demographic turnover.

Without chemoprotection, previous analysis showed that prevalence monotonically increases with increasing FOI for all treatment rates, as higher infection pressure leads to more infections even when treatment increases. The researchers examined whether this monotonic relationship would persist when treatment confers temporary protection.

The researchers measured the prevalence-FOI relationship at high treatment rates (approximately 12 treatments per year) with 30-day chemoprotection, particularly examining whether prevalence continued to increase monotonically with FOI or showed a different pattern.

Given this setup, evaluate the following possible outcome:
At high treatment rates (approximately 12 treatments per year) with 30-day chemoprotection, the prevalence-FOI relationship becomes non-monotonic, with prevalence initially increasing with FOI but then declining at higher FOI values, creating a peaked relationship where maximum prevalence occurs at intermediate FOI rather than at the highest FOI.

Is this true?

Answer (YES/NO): YES